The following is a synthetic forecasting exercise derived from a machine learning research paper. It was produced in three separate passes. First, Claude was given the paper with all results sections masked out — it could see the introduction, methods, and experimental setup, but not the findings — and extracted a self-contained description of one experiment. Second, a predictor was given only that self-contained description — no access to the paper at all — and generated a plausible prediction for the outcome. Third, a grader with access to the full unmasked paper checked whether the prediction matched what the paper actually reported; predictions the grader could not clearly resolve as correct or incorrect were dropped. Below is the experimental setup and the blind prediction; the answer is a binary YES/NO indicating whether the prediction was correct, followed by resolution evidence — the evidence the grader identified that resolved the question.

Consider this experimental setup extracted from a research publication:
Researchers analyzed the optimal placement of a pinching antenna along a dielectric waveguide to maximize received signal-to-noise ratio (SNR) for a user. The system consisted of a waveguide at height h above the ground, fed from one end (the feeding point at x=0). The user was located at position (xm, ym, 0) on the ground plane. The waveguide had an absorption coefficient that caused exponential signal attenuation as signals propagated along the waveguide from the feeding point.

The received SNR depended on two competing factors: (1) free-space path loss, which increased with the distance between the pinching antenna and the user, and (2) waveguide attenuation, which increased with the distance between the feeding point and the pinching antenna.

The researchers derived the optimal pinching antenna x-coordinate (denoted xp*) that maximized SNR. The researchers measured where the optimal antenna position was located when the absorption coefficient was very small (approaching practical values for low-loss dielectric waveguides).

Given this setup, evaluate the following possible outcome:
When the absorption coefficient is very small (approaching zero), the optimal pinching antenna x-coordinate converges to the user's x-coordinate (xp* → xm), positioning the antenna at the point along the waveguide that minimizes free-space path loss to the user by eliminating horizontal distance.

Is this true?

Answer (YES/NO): YES